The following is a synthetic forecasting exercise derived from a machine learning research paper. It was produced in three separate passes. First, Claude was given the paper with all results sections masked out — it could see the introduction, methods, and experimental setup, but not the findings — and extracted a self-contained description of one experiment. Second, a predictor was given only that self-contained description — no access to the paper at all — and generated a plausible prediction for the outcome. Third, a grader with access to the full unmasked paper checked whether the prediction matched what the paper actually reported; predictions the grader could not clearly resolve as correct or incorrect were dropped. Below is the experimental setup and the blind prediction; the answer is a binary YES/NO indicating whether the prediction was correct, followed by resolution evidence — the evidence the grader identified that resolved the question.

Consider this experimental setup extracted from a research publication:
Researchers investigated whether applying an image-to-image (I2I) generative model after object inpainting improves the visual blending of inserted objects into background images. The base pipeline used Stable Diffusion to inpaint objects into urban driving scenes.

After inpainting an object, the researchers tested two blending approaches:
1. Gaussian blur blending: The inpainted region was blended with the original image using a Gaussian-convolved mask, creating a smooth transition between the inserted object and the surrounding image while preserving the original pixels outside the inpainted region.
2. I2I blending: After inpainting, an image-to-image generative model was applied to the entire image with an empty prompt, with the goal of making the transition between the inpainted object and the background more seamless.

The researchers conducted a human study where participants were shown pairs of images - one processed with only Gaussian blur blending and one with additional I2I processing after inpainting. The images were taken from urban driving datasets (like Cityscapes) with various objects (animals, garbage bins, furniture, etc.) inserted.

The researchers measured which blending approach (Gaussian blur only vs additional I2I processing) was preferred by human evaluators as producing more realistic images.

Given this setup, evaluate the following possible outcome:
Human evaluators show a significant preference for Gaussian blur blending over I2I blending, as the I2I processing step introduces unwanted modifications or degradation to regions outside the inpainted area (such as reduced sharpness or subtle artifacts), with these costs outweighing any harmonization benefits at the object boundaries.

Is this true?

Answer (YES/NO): YES